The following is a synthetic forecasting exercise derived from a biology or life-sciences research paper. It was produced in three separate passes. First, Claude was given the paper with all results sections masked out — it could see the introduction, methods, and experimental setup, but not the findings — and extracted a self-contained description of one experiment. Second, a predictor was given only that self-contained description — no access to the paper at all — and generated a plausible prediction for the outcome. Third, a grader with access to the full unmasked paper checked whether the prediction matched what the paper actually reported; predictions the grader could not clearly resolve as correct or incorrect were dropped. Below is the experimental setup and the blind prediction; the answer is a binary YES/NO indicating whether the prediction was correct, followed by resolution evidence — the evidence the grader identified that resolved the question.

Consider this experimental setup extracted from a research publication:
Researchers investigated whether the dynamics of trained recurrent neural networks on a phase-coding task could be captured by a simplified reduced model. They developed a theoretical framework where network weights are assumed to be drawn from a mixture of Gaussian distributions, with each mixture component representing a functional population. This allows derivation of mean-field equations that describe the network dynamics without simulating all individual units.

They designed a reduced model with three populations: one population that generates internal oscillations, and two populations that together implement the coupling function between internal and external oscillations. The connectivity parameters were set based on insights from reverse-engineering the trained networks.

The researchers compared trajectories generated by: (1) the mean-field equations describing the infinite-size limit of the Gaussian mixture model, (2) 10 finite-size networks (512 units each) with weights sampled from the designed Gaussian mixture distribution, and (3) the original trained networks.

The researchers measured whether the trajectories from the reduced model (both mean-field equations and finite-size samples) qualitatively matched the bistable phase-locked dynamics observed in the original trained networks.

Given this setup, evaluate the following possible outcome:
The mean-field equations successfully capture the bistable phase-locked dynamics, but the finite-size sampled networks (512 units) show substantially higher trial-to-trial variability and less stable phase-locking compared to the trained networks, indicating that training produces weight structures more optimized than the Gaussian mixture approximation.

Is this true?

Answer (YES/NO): NO